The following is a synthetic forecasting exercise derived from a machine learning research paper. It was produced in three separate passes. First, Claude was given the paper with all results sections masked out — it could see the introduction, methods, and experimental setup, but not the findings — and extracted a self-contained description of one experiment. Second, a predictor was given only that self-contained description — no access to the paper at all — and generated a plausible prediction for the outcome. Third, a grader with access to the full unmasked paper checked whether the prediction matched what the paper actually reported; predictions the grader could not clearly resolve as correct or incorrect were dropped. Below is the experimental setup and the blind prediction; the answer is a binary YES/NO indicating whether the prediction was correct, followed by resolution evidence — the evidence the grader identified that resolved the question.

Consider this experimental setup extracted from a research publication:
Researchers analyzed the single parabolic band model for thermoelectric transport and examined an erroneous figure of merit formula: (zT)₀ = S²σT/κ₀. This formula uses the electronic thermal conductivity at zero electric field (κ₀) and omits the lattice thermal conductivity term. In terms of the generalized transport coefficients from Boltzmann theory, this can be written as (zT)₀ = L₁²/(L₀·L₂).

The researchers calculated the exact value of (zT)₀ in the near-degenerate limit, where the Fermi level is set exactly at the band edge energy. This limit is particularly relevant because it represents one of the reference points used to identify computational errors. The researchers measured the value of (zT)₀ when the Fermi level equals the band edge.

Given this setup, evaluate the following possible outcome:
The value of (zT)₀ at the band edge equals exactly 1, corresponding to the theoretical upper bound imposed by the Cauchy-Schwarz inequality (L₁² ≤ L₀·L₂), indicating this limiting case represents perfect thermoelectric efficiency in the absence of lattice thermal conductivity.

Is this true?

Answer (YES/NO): NO